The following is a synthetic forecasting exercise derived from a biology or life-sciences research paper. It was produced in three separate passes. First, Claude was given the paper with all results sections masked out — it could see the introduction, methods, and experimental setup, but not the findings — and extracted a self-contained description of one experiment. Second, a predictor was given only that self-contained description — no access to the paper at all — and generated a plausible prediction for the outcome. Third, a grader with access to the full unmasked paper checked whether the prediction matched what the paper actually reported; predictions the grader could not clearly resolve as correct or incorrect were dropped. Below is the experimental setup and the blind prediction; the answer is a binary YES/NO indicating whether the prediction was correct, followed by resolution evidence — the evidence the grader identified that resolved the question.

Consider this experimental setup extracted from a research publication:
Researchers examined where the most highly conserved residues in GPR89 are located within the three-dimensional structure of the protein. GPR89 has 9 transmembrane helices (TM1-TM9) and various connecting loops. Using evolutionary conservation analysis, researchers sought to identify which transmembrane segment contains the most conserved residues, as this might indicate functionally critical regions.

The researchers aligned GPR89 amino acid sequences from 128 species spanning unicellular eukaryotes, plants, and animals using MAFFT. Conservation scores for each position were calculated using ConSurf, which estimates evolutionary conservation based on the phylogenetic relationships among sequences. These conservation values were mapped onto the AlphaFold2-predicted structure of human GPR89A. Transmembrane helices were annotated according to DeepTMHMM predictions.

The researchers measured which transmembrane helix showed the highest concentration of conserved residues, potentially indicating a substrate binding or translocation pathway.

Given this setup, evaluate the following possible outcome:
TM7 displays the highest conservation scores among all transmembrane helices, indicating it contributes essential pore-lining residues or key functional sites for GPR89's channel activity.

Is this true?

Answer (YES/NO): NO